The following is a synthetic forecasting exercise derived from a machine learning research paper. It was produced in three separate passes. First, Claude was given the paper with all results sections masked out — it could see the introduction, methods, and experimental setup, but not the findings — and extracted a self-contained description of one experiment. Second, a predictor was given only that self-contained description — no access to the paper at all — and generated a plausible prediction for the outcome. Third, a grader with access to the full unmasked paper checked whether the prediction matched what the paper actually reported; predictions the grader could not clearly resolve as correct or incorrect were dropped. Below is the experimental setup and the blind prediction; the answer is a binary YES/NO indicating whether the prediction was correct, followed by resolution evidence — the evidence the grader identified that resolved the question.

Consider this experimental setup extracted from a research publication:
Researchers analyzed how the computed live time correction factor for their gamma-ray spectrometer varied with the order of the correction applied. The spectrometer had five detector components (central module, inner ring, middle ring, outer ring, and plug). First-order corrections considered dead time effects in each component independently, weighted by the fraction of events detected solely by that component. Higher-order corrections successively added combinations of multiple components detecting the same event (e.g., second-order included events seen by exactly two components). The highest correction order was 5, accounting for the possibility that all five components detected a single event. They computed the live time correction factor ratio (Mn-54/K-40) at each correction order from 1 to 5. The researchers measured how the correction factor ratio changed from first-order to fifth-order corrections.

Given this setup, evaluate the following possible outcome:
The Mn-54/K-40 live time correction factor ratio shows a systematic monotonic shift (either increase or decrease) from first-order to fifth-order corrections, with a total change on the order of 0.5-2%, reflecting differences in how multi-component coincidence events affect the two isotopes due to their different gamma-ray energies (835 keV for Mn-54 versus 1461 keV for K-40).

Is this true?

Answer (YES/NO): NO